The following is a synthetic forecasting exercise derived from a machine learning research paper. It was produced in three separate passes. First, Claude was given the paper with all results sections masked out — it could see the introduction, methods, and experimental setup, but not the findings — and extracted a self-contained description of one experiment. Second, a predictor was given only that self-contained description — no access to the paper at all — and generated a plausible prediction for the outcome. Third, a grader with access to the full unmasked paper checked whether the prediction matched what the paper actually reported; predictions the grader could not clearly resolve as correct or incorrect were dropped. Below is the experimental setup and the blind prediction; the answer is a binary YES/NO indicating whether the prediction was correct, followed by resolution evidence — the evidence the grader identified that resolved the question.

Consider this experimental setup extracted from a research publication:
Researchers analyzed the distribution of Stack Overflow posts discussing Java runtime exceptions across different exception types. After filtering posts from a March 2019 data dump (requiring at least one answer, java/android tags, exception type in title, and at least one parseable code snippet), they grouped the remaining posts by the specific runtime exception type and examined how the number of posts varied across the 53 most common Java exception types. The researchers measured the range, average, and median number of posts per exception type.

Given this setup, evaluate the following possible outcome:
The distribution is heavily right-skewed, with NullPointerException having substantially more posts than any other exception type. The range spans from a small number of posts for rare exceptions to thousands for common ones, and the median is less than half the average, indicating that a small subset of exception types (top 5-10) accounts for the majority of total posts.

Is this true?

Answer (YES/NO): NO